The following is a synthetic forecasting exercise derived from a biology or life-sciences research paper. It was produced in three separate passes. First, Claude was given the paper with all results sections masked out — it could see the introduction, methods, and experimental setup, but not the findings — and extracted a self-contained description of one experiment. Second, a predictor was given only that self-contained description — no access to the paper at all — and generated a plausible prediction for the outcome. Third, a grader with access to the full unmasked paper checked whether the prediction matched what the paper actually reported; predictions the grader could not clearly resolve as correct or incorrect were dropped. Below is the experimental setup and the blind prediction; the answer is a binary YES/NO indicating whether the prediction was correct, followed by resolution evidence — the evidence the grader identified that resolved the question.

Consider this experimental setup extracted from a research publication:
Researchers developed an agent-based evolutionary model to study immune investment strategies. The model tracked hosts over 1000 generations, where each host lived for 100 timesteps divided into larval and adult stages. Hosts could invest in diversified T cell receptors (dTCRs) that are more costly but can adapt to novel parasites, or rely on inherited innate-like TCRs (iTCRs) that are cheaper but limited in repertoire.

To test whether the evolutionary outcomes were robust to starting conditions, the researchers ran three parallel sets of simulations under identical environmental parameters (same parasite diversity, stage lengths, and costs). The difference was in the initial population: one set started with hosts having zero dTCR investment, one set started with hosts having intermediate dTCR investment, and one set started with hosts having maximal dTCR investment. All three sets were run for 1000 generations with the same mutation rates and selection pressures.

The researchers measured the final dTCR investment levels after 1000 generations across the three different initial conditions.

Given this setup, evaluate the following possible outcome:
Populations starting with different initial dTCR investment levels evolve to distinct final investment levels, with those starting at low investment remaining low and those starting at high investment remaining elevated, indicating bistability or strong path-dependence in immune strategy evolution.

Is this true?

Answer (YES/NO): NO